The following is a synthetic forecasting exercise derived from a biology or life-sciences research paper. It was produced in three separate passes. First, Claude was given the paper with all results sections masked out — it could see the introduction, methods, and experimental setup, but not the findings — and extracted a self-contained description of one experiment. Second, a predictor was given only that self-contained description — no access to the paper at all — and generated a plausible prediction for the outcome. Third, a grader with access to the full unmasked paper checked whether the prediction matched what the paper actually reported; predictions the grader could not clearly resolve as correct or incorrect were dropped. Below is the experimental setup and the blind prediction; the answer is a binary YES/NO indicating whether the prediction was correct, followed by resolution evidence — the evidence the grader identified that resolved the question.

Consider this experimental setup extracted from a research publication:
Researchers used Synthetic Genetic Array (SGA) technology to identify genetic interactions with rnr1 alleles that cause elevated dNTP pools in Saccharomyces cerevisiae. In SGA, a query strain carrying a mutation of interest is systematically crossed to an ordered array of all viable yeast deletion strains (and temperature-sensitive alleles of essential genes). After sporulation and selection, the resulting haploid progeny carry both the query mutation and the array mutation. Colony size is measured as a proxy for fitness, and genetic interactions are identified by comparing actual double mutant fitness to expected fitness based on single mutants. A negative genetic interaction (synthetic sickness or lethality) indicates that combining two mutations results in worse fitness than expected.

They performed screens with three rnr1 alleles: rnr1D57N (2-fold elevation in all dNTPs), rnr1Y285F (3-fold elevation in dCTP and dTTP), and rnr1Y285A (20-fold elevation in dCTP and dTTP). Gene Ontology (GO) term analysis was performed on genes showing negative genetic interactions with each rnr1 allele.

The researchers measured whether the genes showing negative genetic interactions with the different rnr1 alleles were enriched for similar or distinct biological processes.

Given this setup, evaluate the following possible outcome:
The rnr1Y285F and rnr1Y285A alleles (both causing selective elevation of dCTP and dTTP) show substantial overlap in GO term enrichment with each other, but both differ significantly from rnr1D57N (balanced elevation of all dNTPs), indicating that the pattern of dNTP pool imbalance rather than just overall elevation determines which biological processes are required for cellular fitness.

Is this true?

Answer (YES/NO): NO